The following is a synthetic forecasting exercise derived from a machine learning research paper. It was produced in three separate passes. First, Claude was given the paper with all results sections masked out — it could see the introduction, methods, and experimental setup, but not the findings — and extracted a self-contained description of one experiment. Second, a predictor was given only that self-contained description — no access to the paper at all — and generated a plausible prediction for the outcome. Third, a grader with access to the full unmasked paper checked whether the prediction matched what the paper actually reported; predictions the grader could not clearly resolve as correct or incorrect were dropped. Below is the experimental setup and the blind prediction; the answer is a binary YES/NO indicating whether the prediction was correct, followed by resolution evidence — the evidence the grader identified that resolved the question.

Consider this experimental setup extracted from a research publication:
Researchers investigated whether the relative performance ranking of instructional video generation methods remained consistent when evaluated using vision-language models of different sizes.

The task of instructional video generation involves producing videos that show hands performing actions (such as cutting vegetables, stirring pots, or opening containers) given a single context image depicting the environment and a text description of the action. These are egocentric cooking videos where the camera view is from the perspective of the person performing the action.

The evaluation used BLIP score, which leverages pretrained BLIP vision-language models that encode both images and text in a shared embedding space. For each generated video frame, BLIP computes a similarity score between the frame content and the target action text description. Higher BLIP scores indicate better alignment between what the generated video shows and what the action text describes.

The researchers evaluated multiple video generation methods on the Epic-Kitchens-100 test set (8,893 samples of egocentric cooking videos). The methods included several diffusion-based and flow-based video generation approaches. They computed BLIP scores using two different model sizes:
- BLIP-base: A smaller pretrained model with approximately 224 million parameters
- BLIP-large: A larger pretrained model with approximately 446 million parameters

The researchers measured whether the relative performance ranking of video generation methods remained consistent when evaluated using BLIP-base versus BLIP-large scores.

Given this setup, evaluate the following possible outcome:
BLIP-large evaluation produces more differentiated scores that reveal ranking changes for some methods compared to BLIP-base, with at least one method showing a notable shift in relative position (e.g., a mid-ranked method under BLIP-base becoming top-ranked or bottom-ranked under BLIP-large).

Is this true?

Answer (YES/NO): NO